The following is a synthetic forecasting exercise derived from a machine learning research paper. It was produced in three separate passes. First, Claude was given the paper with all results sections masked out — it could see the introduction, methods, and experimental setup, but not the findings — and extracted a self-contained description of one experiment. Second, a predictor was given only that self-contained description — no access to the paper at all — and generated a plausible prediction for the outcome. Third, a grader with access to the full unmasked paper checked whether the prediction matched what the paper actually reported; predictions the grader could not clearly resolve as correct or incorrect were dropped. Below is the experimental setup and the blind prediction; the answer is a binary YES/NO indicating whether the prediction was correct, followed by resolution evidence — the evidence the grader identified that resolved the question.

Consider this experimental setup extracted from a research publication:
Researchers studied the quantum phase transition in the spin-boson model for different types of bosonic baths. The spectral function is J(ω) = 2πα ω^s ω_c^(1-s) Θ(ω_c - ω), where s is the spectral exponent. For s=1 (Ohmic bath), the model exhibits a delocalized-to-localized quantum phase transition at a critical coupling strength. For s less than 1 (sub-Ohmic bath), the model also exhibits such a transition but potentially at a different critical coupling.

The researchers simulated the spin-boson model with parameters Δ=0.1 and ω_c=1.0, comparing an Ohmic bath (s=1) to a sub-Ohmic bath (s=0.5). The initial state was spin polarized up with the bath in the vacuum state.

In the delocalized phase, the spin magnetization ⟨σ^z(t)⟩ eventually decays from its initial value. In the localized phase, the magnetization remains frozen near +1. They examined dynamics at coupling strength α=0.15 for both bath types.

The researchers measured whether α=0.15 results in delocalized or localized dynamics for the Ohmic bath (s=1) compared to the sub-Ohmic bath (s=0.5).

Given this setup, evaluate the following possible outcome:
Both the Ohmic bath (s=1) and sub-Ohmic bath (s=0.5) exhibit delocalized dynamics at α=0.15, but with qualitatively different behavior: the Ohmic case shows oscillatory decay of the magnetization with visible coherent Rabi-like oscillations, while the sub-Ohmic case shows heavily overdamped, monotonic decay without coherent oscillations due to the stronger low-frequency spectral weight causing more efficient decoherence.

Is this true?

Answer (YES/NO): NO